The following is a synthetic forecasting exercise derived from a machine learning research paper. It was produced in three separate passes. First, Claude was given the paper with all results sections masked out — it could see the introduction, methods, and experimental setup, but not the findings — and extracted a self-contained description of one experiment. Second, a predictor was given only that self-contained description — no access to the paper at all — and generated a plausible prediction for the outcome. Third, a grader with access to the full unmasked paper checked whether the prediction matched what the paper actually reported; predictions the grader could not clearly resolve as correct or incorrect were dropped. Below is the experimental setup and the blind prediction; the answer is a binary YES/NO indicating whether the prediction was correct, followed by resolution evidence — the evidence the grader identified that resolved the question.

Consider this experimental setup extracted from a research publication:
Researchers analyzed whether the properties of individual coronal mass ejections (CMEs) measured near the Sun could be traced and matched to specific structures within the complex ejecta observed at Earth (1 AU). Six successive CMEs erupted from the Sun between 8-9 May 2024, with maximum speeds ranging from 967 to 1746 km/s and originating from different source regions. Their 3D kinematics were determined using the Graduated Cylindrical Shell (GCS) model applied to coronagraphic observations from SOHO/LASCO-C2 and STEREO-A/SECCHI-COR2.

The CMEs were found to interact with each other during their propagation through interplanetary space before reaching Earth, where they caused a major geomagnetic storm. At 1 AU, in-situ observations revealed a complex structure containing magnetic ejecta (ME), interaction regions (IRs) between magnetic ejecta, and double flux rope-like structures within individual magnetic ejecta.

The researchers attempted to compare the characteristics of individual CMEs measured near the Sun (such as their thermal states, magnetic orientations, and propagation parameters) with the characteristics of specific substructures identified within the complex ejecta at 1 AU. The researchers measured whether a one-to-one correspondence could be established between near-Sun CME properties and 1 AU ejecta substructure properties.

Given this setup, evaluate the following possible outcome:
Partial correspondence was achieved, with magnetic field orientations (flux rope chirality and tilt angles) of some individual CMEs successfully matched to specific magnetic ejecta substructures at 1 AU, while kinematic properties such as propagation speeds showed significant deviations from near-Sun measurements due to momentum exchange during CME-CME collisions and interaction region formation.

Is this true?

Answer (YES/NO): NO